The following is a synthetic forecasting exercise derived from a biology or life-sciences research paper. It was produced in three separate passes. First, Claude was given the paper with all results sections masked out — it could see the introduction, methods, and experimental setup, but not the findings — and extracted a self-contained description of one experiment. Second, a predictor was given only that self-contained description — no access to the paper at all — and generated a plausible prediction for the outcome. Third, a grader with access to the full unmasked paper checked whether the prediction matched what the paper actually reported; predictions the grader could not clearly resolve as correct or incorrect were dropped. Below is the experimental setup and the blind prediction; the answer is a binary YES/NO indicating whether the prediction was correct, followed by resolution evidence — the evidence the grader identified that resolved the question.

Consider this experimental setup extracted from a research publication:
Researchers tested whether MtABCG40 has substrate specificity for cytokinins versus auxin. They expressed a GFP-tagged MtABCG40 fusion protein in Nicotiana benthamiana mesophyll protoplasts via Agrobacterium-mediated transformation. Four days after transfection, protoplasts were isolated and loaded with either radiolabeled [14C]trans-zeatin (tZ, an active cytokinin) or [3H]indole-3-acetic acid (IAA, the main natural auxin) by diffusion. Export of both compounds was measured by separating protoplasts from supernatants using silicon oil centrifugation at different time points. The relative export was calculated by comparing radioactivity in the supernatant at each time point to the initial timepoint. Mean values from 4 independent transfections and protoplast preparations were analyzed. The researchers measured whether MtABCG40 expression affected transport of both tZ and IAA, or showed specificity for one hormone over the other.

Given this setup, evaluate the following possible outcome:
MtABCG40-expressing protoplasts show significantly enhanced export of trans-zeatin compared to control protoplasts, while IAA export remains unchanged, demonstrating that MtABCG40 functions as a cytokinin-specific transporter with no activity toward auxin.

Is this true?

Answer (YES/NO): NO